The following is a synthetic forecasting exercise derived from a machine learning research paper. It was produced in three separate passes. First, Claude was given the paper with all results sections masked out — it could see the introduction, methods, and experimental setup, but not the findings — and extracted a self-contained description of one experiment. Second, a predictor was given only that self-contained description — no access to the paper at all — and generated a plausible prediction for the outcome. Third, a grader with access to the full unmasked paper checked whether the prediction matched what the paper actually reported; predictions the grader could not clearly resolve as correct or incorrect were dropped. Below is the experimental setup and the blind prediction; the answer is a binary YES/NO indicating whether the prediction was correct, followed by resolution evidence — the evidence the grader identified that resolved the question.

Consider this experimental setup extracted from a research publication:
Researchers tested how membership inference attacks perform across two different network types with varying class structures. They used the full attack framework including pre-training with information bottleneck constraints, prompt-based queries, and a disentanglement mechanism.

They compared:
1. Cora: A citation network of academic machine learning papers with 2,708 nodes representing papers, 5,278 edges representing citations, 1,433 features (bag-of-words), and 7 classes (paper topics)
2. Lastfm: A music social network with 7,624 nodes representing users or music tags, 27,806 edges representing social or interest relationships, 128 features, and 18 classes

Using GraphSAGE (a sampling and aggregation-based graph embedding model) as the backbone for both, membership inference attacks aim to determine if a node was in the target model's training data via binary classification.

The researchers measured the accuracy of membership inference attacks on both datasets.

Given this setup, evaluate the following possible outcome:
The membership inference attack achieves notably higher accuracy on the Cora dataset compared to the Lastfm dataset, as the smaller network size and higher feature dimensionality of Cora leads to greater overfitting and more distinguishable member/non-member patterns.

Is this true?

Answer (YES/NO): YES